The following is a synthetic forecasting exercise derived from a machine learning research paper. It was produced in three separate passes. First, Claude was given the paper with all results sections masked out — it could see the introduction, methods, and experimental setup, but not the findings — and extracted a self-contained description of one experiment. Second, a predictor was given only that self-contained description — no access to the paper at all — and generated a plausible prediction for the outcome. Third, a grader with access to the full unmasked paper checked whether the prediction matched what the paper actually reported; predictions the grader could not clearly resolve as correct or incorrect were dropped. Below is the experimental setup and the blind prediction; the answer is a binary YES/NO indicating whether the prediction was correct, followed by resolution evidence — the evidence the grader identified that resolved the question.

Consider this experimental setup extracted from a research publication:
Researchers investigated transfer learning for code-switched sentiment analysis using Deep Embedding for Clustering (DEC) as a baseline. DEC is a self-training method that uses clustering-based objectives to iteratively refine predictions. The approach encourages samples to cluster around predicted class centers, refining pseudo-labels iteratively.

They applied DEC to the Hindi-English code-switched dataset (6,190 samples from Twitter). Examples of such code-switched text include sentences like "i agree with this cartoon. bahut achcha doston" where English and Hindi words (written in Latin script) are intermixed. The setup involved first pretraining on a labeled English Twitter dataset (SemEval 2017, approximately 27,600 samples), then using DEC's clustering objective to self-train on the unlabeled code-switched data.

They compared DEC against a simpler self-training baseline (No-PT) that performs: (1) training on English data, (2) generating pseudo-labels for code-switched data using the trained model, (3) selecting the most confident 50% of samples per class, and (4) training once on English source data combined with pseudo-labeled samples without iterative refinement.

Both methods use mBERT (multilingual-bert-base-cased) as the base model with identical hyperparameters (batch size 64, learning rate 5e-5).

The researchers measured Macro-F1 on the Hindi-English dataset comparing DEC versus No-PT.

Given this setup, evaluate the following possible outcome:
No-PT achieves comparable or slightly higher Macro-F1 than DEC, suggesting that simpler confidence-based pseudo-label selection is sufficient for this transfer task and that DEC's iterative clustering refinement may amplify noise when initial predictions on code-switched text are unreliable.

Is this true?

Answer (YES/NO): YES